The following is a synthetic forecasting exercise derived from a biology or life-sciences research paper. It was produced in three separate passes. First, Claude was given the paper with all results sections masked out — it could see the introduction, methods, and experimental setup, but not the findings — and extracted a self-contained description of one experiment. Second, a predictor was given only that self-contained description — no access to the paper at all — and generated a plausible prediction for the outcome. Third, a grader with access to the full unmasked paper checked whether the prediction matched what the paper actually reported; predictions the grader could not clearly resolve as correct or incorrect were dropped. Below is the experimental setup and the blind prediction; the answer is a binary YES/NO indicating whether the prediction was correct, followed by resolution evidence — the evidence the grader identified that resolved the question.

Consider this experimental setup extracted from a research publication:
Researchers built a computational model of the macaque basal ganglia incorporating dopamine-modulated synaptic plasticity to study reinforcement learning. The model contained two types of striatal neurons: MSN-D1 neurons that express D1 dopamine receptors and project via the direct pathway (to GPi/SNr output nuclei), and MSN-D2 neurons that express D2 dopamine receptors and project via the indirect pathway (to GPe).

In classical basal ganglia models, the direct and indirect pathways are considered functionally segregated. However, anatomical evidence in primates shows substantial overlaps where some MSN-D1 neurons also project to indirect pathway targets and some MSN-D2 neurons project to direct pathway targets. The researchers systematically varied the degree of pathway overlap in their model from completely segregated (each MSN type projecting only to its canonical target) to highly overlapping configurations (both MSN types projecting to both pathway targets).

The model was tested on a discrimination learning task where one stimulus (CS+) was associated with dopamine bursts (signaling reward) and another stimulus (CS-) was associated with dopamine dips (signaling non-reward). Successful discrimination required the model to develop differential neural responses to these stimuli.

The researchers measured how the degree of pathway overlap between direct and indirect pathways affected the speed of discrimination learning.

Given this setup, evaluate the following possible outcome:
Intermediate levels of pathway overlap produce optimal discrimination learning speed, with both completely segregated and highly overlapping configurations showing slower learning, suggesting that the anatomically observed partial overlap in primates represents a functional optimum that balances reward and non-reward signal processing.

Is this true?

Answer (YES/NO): NO